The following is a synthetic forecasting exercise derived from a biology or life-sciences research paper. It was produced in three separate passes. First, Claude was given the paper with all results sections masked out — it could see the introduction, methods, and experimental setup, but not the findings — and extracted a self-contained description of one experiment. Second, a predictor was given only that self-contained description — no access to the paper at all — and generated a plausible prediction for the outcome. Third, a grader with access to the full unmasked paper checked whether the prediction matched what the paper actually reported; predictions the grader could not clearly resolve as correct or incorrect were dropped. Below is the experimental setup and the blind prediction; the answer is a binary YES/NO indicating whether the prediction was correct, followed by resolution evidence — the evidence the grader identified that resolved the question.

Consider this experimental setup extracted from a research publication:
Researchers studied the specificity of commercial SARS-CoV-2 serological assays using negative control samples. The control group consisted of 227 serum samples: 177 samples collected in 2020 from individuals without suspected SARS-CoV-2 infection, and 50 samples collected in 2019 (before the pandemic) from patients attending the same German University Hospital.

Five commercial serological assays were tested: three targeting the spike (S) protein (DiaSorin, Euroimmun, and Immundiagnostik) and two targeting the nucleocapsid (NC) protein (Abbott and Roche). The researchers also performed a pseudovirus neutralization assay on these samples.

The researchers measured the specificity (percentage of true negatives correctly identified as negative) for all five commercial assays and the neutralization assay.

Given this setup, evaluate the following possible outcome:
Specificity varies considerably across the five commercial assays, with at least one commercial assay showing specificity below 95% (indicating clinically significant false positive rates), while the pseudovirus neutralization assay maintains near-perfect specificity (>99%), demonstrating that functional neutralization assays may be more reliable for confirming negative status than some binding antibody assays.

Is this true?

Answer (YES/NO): NO